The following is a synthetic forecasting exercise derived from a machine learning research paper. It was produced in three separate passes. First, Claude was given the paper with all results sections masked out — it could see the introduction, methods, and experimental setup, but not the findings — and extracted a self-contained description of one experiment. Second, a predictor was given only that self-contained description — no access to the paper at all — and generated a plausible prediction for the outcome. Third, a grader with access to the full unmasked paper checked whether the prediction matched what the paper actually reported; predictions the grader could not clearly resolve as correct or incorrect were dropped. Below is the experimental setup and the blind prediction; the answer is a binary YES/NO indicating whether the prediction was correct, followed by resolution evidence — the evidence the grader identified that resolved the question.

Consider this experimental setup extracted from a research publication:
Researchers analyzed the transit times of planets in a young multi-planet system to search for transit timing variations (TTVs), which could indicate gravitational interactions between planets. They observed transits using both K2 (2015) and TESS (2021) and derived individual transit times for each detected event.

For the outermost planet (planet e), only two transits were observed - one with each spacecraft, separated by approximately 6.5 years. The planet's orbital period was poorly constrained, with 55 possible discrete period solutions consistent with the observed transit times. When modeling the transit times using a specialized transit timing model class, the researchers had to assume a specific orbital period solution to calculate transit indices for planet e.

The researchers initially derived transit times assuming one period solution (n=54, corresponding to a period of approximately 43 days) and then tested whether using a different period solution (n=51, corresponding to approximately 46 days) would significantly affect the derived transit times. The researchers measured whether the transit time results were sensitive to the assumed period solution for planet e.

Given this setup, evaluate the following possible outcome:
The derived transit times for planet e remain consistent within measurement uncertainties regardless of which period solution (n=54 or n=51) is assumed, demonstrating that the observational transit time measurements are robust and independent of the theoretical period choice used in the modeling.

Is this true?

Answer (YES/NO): YES